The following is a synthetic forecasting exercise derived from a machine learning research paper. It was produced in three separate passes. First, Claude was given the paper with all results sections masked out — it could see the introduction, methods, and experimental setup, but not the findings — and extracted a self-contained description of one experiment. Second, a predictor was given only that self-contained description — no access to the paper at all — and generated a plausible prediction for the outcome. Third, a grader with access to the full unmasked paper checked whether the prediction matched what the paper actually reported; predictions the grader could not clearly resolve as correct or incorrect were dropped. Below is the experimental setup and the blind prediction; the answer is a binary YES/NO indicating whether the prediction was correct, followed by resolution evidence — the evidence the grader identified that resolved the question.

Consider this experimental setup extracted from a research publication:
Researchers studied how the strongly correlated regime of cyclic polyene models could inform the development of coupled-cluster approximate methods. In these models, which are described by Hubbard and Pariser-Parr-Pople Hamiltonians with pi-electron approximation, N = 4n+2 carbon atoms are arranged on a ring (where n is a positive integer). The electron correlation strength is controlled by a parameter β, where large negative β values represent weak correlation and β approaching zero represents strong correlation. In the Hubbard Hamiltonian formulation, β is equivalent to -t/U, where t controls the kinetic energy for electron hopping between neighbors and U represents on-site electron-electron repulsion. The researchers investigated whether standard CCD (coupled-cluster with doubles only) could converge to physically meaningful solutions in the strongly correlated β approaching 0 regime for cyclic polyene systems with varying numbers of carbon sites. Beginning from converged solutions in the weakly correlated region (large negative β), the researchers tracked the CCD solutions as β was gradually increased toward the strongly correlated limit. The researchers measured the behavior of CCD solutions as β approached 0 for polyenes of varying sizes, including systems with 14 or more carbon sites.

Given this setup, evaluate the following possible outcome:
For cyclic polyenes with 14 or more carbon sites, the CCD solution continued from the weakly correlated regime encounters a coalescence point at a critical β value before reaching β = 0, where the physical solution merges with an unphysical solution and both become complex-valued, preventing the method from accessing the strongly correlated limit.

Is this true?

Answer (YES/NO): YES